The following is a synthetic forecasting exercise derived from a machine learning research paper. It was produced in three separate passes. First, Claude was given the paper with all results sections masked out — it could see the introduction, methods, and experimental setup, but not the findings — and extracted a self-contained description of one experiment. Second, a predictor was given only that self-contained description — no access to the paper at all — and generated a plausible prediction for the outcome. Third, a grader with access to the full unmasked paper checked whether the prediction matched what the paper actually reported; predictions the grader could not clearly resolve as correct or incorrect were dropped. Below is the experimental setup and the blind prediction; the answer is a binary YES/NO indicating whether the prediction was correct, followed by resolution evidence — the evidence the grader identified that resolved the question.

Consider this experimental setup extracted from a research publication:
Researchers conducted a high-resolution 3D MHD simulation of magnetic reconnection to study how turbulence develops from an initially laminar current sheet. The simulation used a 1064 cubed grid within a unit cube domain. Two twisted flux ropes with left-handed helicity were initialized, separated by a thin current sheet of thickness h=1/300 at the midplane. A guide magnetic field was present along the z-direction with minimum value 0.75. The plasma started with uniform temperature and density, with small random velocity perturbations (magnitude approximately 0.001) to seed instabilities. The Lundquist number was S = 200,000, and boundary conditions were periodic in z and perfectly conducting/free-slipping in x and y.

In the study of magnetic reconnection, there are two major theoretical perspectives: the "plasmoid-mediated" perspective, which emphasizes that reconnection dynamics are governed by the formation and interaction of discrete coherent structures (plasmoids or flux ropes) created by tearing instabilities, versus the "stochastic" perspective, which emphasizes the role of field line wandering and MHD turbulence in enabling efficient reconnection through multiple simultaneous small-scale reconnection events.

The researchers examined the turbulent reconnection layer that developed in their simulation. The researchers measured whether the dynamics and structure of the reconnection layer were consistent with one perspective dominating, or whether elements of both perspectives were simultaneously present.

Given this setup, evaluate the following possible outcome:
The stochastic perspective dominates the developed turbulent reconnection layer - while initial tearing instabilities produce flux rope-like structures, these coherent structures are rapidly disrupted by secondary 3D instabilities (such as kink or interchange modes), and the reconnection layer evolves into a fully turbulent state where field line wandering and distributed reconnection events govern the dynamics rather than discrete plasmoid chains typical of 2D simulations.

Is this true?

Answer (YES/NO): NO